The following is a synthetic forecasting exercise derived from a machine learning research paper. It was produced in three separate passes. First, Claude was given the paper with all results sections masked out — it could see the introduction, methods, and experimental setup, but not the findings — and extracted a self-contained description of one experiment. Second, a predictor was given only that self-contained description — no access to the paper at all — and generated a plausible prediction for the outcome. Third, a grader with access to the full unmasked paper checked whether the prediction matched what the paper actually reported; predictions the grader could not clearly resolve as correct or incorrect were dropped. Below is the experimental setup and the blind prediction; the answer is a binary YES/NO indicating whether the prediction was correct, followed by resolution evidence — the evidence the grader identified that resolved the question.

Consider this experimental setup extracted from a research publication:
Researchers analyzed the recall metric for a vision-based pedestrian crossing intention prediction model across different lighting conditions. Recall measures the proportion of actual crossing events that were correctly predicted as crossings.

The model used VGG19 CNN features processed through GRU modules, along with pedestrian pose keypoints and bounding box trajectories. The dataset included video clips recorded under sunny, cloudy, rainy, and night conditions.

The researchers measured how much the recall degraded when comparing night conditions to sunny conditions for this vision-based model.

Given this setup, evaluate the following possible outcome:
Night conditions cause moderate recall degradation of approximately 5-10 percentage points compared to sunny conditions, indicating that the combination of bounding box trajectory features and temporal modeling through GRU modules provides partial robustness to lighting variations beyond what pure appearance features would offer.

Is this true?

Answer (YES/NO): YES